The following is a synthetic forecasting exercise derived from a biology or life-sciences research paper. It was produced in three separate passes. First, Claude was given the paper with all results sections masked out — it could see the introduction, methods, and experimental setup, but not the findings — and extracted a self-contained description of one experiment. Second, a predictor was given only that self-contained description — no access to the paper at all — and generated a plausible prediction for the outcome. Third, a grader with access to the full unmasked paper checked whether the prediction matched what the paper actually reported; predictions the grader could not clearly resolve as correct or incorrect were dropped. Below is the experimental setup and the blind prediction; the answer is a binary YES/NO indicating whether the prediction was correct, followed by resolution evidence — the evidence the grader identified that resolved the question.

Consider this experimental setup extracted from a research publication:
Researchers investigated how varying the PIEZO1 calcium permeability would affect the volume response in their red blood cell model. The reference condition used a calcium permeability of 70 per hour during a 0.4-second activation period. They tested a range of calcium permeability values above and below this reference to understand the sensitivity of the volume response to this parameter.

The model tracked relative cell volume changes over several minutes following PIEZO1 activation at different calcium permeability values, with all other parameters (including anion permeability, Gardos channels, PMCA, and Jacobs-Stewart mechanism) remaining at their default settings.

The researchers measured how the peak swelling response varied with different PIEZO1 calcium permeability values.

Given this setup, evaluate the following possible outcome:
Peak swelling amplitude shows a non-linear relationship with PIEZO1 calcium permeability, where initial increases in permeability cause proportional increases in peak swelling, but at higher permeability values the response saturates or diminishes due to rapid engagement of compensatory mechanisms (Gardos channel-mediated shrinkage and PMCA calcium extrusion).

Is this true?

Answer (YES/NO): NO